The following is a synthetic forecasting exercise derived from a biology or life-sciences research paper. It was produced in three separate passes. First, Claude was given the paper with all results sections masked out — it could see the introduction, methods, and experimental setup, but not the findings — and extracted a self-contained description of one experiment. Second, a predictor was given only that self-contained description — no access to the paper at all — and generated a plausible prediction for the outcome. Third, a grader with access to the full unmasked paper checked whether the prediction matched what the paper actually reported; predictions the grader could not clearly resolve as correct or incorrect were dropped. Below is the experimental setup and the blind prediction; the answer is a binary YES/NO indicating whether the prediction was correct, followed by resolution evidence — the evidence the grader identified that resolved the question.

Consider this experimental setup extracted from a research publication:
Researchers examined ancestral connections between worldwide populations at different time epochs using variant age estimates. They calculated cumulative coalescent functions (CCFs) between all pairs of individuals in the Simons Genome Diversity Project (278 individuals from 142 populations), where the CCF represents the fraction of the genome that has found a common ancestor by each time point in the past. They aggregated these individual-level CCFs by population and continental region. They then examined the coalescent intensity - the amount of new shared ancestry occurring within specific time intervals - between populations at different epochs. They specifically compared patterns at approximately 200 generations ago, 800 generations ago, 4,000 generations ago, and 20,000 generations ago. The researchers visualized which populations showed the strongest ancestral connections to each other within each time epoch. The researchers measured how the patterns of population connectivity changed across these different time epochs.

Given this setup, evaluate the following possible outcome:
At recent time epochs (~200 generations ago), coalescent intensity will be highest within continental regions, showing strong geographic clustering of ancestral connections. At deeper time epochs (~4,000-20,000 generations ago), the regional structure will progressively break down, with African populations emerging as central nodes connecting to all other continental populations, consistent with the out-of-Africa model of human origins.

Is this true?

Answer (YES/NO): YES